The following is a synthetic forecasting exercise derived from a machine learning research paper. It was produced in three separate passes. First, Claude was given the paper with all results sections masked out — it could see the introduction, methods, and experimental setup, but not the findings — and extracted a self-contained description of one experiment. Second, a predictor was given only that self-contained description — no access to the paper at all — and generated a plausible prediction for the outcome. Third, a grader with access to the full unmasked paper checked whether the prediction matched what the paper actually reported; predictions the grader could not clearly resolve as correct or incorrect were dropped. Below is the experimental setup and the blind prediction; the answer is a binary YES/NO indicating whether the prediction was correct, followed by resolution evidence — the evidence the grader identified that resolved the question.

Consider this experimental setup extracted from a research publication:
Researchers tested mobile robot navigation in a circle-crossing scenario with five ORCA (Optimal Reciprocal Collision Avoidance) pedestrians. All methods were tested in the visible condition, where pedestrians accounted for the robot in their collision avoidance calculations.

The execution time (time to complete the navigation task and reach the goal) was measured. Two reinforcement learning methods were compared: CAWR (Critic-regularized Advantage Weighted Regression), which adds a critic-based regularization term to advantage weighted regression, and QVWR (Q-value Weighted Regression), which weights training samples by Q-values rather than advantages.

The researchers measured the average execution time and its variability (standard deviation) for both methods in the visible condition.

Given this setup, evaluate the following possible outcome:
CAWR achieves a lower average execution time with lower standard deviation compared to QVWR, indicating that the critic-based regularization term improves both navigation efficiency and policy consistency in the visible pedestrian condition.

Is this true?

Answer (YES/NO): NO